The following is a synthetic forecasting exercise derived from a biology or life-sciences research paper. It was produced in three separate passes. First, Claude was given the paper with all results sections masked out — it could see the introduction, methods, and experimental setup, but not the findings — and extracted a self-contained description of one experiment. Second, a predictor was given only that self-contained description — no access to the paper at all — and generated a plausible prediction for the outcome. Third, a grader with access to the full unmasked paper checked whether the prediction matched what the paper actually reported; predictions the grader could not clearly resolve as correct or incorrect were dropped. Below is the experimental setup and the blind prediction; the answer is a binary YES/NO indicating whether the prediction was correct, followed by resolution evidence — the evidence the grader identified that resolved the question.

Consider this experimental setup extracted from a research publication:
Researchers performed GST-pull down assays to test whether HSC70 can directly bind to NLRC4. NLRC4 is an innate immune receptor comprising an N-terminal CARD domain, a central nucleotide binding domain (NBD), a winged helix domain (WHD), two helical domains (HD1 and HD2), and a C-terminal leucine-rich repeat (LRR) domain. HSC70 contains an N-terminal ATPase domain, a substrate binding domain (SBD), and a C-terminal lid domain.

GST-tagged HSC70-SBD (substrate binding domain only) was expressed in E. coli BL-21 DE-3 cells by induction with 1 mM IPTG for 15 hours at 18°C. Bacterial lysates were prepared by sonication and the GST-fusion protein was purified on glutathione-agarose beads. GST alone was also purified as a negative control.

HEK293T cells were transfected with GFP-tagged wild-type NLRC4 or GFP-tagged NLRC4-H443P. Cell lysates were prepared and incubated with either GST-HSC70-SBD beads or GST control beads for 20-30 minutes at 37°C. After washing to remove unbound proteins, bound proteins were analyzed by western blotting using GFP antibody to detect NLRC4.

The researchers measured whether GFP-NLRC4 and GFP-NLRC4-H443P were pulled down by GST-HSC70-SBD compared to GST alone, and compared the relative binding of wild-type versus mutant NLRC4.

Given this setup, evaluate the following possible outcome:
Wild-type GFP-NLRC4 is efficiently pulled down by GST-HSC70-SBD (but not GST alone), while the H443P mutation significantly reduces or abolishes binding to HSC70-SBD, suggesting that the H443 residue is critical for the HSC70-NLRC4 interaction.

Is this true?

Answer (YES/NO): NO